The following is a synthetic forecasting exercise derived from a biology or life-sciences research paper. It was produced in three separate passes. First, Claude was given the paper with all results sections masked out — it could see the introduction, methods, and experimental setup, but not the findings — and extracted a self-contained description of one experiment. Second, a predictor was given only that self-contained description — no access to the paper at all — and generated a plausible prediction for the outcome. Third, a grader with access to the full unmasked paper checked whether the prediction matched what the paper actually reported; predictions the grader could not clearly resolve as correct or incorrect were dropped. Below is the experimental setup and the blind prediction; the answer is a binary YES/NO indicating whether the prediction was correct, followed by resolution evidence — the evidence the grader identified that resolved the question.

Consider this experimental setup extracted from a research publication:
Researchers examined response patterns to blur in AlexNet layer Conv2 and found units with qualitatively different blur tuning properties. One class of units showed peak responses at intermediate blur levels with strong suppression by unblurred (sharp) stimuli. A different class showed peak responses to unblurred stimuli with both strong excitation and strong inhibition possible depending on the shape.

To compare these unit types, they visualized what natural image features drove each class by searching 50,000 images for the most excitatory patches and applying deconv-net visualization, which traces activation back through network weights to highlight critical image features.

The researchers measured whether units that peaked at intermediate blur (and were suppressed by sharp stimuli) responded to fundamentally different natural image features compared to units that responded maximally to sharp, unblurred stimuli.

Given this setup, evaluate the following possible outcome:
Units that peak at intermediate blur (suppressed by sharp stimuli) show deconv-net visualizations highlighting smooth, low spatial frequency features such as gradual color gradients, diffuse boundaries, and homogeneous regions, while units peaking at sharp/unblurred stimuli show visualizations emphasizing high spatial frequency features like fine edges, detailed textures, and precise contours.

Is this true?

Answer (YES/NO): YES